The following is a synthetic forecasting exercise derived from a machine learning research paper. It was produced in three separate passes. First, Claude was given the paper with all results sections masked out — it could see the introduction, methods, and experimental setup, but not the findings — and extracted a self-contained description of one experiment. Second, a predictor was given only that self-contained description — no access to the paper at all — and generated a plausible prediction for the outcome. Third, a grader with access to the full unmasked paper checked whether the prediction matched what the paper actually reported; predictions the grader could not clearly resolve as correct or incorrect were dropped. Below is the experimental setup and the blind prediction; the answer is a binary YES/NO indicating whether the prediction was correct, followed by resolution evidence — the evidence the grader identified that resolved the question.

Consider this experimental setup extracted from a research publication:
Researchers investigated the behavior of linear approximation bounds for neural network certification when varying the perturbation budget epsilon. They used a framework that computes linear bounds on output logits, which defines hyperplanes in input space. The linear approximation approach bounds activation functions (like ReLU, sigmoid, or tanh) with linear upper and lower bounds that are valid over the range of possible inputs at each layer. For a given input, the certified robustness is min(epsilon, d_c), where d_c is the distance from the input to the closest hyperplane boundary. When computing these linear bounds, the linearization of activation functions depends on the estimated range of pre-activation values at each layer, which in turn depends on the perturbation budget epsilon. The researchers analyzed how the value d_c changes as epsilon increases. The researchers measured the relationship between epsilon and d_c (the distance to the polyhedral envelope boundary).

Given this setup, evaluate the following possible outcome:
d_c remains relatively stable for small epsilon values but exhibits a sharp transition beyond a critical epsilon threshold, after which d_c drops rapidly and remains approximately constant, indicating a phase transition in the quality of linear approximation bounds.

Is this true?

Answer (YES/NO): NO